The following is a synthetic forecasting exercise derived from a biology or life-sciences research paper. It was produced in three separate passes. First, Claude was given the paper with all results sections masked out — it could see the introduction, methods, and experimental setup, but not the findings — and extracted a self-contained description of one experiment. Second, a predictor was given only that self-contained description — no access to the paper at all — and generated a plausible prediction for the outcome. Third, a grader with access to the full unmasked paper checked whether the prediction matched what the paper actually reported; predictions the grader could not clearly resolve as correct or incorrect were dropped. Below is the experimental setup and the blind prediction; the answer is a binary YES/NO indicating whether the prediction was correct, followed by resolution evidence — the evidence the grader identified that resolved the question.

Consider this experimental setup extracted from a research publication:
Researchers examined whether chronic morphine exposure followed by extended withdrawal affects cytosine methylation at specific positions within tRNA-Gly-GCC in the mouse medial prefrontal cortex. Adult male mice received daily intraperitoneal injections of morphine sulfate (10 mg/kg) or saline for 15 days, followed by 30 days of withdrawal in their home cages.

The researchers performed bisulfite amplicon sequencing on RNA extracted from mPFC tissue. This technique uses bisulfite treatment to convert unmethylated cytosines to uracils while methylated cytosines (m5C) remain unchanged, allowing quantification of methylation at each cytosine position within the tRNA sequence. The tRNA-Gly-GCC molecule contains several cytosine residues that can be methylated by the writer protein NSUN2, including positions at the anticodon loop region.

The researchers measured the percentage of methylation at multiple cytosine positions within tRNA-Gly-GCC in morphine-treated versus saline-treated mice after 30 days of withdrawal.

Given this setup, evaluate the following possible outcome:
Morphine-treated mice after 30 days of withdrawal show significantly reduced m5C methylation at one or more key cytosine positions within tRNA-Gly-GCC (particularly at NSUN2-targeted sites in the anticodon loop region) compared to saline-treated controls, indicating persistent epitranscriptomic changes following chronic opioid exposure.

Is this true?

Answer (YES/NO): NO